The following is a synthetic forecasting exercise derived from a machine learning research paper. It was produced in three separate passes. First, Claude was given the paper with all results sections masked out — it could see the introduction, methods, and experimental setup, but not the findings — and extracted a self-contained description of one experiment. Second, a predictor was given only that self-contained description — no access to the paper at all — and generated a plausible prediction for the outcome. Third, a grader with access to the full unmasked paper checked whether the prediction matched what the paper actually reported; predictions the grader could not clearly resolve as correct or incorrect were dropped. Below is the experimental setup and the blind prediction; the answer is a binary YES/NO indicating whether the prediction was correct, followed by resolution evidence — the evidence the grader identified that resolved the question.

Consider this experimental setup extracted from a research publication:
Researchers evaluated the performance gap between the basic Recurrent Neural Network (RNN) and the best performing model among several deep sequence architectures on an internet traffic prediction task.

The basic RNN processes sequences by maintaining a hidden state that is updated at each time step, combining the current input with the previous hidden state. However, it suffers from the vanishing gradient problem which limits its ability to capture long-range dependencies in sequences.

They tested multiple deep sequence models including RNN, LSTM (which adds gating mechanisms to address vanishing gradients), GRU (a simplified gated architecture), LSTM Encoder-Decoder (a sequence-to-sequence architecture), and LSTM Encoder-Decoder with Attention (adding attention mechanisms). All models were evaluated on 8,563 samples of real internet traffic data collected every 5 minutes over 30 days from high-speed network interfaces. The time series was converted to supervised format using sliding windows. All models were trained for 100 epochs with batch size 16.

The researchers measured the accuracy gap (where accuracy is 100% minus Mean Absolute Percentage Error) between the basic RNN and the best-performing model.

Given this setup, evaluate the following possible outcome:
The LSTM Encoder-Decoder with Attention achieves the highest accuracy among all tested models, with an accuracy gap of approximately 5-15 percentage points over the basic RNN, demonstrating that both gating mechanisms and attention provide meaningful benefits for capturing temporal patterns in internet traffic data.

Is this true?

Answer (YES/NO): NO